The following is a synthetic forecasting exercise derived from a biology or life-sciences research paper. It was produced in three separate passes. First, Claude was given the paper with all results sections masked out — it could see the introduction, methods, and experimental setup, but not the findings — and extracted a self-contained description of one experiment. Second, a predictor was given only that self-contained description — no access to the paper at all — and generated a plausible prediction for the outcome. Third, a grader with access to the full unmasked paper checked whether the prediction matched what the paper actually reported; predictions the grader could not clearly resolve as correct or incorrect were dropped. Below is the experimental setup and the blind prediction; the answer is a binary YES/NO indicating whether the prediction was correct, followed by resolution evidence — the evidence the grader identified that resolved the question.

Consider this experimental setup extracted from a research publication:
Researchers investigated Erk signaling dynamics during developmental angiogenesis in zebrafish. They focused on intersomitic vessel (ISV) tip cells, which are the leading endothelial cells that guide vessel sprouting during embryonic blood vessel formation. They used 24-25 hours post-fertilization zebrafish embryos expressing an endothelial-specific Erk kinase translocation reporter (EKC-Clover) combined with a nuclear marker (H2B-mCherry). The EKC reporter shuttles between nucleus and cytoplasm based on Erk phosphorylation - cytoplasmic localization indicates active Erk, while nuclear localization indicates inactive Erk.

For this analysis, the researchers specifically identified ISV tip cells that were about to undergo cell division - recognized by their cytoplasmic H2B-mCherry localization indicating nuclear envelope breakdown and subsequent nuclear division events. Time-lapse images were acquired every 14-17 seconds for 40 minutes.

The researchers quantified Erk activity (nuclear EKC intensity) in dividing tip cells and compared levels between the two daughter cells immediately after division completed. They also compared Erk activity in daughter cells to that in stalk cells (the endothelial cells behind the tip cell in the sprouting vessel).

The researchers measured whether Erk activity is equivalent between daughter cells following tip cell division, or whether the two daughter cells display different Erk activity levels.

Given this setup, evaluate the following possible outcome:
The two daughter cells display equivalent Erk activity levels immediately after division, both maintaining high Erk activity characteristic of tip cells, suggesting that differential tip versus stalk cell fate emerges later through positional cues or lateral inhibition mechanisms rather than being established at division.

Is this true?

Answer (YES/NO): NO